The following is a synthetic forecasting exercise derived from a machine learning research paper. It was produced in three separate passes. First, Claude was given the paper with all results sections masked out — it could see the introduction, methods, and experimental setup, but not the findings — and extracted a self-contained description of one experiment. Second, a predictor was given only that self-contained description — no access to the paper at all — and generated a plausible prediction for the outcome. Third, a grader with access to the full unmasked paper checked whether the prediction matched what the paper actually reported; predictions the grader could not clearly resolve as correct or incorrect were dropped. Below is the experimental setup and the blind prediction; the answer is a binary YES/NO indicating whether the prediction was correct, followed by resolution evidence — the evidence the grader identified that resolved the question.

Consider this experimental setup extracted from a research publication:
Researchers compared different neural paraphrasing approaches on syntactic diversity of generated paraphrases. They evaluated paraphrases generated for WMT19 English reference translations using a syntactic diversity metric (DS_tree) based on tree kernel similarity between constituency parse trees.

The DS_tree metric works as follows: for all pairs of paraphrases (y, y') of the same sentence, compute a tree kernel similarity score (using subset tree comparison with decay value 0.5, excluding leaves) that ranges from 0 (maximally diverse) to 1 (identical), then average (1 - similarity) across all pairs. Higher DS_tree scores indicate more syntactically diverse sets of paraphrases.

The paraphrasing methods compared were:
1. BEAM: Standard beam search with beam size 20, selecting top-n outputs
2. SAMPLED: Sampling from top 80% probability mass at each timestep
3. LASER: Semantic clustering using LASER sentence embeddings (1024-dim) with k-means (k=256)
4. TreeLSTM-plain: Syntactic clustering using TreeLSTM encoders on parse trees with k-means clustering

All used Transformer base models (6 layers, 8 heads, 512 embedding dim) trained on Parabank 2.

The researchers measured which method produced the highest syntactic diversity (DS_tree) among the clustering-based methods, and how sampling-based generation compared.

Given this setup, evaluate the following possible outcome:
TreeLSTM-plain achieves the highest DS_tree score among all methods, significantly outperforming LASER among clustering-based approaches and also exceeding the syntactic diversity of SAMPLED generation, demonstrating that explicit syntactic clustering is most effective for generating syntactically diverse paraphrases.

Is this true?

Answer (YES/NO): NO